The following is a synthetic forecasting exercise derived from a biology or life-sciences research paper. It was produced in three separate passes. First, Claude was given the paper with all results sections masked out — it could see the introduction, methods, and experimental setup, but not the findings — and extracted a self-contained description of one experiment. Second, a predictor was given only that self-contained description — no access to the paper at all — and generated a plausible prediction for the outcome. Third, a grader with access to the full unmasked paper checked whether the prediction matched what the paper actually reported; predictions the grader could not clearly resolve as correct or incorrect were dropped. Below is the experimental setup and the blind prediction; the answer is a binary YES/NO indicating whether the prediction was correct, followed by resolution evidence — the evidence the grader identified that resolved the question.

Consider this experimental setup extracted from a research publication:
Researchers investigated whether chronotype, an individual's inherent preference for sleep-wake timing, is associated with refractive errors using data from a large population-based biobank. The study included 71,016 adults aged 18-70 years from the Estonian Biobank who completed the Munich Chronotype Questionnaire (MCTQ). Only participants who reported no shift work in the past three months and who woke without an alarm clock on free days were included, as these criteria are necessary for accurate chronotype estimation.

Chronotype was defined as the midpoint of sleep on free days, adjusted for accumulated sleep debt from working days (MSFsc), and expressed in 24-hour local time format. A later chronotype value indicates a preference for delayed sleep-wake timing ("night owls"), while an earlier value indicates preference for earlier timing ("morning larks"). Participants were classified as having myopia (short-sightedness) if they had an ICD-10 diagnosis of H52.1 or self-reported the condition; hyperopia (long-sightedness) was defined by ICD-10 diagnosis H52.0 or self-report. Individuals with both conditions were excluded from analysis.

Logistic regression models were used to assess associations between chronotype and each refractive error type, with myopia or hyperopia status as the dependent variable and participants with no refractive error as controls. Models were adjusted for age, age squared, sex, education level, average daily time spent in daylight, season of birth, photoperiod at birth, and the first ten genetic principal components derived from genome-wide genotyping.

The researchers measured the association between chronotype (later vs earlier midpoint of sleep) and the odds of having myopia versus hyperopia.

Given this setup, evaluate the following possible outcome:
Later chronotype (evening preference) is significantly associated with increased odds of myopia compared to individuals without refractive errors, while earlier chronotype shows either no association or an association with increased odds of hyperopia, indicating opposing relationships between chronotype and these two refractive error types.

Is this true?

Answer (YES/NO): YES